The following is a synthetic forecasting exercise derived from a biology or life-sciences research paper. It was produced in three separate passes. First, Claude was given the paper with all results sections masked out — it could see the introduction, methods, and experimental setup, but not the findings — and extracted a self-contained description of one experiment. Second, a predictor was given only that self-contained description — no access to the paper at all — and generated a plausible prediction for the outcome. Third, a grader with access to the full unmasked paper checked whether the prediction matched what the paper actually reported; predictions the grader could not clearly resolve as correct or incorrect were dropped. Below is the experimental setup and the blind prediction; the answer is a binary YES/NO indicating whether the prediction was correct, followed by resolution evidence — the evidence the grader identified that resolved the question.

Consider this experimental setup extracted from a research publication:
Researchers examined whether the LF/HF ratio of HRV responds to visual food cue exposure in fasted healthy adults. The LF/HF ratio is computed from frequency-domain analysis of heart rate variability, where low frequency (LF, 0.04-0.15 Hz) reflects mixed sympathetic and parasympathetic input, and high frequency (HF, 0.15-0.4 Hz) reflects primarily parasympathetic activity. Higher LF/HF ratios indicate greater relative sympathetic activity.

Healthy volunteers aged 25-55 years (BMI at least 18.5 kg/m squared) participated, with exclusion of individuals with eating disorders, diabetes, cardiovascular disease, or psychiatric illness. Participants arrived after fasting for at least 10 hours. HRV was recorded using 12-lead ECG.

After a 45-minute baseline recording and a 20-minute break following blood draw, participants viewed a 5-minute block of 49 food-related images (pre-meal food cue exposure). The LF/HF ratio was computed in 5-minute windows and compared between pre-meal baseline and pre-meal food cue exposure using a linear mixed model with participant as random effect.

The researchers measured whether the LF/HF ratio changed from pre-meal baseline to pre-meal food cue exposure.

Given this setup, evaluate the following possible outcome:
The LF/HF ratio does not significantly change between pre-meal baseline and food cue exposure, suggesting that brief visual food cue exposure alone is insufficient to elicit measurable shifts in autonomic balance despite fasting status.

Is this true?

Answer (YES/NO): YES